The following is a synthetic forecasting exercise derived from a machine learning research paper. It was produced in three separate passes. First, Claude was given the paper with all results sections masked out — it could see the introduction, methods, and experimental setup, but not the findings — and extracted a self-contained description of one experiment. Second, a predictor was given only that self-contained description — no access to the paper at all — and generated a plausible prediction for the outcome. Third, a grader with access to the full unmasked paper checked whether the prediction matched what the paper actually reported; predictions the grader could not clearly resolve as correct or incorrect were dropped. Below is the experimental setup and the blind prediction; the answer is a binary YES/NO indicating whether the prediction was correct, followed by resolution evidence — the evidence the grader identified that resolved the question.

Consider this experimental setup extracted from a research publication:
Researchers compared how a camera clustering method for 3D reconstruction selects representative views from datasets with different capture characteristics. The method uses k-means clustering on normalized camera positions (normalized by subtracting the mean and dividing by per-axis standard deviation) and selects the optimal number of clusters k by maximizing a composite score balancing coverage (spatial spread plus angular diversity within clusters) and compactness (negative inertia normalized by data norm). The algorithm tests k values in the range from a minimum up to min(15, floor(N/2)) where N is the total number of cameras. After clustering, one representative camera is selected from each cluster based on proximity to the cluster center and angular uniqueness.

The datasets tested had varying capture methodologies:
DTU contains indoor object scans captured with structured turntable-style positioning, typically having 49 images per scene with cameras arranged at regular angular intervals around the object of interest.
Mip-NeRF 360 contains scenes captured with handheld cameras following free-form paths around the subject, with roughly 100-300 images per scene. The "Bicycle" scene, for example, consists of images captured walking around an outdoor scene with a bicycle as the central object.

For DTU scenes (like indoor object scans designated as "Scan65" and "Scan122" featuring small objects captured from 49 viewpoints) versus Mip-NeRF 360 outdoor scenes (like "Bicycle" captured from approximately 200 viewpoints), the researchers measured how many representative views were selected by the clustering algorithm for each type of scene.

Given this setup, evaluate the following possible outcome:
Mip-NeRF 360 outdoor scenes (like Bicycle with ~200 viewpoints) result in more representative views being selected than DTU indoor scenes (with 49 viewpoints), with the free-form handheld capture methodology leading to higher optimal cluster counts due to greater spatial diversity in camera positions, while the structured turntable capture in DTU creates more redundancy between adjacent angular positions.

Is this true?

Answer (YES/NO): YES